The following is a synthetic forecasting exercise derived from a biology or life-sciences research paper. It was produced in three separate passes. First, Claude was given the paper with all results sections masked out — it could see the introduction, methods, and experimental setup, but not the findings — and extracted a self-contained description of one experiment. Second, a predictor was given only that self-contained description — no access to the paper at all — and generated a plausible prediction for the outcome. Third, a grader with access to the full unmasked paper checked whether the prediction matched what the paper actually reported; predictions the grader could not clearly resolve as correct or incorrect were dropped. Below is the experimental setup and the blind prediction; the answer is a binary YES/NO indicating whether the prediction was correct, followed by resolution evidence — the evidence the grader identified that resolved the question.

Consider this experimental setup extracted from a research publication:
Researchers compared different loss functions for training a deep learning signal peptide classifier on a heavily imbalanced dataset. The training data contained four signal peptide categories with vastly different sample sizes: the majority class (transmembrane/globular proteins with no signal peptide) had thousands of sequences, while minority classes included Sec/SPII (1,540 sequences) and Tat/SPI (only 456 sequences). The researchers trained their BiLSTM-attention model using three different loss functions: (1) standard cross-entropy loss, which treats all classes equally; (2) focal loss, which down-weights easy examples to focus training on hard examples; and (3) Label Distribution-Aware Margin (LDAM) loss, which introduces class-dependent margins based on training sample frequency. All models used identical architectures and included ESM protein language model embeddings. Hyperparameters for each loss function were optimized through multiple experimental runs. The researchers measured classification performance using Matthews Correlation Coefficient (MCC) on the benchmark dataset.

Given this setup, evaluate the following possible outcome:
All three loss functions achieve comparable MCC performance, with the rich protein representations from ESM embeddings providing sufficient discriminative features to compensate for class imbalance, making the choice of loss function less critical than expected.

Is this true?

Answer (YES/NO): NO